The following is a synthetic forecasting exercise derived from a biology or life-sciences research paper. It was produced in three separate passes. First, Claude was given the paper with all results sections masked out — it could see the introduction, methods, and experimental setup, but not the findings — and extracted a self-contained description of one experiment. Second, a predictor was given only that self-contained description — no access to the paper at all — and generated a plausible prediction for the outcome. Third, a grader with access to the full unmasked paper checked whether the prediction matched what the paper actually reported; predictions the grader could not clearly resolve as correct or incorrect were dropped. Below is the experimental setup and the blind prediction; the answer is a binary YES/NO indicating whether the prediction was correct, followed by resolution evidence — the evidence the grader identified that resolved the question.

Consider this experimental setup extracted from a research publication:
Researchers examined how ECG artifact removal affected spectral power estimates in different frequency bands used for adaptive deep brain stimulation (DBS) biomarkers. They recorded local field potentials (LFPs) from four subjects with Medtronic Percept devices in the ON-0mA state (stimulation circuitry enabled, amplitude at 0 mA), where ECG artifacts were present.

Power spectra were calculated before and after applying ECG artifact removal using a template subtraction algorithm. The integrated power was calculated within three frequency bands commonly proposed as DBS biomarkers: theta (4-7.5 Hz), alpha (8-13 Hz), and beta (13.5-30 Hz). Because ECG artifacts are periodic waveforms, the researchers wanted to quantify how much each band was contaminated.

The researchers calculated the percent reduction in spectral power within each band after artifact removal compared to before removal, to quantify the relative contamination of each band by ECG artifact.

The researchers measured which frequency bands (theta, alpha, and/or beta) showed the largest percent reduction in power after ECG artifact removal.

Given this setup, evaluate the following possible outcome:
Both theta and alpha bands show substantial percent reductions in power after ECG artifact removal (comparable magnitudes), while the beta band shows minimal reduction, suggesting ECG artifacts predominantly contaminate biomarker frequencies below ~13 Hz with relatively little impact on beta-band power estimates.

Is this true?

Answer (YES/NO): NO